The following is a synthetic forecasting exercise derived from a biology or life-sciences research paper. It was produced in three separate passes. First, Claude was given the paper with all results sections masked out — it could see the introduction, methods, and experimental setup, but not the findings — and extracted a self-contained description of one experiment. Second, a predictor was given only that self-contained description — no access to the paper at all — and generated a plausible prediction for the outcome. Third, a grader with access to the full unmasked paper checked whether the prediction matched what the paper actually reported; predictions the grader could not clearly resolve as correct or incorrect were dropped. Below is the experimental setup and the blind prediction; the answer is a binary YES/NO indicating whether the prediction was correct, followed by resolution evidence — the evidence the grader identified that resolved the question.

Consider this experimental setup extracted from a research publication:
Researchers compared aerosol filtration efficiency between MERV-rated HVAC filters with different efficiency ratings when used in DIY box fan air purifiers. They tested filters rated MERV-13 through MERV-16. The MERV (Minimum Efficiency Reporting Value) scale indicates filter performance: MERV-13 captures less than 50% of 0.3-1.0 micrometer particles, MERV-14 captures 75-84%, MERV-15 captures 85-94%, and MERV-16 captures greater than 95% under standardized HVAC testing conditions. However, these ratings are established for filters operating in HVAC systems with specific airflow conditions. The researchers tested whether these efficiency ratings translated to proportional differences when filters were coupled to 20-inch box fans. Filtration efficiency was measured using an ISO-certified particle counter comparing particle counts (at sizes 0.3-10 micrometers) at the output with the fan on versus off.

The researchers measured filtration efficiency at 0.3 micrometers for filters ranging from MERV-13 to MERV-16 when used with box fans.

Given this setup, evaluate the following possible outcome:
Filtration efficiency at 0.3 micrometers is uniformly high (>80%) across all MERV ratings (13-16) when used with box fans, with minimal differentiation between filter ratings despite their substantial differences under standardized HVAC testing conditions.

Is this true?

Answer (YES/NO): NO